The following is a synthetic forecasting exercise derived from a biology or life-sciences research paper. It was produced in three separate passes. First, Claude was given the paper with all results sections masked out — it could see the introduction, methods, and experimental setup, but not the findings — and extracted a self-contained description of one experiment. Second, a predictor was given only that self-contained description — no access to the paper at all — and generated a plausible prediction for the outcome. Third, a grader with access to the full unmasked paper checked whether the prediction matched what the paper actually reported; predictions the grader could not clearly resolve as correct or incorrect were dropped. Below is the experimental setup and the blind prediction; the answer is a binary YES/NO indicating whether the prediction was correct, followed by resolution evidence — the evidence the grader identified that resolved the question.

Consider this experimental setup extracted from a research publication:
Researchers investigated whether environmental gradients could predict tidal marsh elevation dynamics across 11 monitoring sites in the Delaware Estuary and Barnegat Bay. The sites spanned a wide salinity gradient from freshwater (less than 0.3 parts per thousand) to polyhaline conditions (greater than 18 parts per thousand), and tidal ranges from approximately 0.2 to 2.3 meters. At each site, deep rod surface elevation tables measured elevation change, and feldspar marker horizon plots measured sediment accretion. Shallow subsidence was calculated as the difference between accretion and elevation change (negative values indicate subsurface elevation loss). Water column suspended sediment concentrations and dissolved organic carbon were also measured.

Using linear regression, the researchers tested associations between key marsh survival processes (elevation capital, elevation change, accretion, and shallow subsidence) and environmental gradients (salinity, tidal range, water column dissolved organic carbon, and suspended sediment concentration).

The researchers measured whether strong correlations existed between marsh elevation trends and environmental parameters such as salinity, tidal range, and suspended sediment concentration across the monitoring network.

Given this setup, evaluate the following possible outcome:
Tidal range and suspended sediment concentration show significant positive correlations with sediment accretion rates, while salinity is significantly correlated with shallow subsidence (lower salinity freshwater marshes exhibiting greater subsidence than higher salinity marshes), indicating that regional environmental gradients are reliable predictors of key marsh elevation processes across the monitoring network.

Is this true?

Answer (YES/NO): NO